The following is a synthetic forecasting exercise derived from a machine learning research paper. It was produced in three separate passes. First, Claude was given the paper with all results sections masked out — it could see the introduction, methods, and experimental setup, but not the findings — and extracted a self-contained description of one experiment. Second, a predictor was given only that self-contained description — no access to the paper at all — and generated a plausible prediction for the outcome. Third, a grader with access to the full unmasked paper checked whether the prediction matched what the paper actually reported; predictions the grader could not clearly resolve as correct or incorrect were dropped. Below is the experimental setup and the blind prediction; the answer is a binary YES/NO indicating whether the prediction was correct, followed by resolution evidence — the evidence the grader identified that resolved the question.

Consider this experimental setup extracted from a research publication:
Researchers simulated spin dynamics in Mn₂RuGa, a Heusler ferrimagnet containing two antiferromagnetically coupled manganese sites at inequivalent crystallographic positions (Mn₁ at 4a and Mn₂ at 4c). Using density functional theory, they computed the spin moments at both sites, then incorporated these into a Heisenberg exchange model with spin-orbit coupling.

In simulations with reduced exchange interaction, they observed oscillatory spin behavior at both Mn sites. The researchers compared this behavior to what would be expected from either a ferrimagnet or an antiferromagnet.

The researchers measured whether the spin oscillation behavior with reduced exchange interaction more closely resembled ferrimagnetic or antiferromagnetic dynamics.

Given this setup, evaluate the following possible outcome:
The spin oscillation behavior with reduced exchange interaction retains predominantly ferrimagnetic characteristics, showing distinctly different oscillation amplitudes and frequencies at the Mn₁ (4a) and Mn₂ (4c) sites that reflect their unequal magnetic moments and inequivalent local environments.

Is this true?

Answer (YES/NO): NO